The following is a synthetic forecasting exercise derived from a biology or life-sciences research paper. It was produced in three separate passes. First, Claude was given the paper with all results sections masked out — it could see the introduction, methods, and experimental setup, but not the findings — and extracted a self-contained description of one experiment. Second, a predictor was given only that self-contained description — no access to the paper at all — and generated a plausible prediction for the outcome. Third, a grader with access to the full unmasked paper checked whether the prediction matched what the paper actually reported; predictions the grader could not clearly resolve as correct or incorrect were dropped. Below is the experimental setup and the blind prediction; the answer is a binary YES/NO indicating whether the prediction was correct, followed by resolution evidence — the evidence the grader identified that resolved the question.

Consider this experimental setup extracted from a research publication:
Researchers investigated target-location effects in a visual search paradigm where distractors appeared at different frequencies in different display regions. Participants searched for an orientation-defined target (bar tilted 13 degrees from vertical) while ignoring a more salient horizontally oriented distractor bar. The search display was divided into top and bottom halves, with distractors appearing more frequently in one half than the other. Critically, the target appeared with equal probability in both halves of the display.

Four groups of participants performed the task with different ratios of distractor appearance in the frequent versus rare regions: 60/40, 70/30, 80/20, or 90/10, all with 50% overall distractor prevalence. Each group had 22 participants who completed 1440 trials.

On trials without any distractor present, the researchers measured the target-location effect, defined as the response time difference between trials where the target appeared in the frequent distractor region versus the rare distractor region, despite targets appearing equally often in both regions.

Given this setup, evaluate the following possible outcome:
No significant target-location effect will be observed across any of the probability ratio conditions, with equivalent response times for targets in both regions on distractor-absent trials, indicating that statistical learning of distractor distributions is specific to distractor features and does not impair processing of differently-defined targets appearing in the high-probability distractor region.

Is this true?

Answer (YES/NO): NO